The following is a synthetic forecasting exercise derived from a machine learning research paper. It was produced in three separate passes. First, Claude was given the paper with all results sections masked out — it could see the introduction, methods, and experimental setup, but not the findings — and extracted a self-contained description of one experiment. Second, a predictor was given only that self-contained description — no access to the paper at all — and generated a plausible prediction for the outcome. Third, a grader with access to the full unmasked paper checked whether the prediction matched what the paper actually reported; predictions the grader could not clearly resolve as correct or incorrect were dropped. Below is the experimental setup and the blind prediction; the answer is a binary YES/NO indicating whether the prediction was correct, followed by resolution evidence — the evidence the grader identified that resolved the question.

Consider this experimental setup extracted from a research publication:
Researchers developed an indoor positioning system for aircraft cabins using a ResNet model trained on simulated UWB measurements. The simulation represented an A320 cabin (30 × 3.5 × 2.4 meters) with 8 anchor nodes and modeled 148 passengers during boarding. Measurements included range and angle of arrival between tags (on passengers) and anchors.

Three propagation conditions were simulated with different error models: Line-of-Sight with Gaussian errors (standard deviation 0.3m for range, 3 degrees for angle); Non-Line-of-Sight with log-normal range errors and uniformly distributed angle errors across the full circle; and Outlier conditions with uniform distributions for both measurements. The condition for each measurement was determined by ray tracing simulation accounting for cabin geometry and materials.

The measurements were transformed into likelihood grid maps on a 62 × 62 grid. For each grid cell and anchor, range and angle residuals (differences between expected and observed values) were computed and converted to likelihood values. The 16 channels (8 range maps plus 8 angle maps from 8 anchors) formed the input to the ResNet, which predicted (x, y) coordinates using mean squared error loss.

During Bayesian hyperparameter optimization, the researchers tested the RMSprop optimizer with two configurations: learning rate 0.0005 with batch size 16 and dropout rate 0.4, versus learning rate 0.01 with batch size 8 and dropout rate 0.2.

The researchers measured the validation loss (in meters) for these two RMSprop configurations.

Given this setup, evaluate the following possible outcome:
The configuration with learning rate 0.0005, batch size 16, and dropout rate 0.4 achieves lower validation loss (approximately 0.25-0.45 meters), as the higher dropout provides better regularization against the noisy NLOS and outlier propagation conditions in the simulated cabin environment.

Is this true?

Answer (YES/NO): NO